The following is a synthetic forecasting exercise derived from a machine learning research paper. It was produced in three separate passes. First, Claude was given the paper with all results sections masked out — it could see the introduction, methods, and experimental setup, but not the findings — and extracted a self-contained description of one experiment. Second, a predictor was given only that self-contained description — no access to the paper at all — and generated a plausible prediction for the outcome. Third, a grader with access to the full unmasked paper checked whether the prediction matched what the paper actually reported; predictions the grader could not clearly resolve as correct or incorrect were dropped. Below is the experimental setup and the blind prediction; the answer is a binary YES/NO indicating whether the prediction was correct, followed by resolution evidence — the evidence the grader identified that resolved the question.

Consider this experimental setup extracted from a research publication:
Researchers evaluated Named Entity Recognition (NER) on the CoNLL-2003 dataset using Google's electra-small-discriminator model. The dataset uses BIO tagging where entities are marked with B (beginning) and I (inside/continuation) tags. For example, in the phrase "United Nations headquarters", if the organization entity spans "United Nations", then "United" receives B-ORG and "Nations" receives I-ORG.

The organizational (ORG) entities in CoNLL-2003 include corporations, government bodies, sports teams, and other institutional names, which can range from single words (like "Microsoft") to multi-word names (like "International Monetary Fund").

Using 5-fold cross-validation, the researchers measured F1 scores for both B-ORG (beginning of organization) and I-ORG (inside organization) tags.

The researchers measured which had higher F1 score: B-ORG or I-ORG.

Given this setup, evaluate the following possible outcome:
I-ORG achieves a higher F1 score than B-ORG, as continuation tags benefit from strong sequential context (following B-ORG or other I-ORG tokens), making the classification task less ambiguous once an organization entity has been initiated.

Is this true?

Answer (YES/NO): NO